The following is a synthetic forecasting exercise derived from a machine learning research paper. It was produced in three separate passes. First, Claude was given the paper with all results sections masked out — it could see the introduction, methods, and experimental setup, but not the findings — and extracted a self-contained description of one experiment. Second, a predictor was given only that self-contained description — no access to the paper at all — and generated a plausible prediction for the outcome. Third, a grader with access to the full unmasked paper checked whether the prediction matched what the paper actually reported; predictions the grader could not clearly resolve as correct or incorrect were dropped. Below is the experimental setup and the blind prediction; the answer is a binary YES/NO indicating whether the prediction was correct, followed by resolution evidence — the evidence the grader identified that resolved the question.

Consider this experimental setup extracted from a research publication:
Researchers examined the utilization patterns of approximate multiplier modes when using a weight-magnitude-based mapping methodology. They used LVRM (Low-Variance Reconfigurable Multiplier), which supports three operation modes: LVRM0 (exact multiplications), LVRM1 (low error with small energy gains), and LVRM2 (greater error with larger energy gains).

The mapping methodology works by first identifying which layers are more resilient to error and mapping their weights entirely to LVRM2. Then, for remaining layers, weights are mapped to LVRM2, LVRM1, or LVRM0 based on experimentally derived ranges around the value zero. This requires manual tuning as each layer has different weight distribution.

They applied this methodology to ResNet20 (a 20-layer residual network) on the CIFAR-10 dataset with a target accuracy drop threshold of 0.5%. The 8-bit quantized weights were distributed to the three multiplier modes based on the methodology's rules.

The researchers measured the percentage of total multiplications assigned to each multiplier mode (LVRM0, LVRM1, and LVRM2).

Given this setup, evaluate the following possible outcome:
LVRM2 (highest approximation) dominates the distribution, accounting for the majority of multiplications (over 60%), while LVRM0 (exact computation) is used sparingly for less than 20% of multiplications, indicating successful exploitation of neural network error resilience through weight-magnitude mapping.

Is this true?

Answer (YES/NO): NO